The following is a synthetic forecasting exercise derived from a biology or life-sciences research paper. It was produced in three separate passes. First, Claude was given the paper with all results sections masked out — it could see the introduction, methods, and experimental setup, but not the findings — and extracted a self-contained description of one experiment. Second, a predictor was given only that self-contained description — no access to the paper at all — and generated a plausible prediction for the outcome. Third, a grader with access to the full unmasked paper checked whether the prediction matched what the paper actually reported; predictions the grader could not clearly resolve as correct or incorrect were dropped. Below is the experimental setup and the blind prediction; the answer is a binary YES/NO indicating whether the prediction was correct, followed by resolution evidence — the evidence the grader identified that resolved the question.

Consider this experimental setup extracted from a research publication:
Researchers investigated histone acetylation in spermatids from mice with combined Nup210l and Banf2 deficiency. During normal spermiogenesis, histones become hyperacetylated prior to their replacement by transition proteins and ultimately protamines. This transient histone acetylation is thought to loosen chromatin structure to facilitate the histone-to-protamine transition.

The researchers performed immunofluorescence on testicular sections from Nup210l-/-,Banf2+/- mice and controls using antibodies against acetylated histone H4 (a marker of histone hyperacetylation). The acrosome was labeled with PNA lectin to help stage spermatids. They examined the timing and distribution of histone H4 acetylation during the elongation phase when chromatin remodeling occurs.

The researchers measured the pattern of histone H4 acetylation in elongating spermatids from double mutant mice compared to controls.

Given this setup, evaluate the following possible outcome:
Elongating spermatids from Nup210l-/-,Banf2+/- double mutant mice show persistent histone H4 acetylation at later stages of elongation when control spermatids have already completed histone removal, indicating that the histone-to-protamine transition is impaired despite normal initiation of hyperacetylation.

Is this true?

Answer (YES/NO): NO